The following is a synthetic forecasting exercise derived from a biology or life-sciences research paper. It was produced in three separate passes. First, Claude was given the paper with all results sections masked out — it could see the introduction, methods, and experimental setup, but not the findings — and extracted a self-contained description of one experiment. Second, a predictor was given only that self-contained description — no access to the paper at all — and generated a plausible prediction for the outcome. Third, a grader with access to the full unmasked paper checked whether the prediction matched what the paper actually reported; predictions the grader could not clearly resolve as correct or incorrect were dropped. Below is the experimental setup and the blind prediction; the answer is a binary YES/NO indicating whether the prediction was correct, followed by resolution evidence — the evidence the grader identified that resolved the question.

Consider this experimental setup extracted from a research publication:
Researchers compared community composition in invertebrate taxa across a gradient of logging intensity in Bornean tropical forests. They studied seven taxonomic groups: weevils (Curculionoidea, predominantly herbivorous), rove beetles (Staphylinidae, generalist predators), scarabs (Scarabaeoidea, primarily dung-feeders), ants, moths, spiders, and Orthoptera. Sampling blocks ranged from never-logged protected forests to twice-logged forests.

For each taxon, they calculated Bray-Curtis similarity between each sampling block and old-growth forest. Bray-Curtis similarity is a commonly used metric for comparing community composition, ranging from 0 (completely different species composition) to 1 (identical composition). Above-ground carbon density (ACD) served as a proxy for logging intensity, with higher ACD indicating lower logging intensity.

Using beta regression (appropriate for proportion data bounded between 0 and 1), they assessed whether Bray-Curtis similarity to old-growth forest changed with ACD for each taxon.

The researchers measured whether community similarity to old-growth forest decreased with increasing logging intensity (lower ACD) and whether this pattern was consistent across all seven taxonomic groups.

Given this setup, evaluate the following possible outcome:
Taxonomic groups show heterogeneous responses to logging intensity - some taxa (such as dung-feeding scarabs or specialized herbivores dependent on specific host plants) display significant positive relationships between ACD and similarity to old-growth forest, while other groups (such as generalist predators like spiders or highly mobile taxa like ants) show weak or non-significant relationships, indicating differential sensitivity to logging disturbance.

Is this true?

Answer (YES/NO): YES